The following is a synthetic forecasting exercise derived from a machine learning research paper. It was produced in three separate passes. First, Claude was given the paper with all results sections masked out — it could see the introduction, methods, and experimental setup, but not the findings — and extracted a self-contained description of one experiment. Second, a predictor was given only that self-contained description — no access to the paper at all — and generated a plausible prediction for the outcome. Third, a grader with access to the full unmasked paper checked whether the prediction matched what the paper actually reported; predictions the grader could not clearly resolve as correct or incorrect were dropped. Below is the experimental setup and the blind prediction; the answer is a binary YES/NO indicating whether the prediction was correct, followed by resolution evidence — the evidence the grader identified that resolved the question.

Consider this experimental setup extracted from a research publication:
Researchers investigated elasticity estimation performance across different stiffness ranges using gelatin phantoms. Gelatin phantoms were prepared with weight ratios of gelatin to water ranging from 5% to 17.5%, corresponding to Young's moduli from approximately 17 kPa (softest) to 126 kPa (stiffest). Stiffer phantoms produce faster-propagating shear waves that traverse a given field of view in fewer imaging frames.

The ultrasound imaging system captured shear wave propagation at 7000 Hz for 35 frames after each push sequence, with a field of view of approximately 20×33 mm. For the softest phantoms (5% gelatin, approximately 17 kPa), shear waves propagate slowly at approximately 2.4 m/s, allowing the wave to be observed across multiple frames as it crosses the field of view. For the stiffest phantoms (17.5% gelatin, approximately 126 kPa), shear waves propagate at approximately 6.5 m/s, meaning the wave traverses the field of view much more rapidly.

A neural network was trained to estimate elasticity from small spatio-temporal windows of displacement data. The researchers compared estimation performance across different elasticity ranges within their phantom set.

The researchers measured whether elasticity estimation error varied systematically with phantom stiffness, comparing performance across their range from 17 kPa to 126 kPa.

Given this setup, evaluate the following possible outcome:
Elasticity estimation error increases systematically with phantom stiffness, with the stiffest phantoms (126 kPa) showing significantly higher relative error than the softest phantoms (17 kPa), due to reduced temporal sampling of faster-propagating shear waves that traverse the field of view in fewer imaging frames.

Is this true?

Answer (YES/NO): NO